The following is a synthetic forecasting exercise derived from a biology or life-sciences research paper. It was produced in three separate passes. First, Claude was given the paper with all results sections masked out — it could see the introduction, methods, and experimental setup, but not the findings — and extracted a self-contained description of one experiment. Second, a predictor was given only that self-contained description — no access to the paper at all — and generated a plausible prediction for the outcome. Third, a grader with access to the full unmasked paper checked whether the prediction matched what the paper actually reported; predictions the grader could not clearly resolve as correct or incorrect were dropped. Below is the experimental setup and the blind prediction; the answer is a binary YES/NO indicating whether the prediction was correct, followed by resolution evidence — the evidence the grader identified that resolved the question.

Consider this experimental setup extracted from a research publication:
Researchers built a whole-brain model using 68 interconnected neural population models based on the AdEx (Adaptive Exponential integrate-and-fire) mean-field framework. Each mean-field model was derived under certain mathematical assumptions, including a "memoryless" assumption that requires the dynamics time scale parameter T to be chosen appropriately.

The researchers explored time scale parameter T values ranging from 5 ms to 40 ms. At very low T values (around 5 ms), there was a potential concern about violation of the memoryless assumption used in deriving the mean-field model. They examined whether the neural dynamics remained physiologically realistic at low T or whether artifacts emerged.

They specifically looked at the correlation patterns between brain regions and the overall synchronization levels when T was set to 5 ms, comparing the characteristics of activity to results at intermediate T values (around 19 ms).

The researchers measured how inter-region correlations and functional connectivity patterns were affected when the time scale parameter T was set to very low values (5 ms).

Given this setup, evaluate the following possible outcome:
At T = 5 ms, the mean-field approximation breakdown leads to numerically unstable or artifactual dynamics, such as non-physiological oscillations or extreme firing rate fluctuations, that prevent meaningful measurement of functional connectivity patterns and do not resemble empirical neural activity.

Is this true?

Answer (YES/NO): YES